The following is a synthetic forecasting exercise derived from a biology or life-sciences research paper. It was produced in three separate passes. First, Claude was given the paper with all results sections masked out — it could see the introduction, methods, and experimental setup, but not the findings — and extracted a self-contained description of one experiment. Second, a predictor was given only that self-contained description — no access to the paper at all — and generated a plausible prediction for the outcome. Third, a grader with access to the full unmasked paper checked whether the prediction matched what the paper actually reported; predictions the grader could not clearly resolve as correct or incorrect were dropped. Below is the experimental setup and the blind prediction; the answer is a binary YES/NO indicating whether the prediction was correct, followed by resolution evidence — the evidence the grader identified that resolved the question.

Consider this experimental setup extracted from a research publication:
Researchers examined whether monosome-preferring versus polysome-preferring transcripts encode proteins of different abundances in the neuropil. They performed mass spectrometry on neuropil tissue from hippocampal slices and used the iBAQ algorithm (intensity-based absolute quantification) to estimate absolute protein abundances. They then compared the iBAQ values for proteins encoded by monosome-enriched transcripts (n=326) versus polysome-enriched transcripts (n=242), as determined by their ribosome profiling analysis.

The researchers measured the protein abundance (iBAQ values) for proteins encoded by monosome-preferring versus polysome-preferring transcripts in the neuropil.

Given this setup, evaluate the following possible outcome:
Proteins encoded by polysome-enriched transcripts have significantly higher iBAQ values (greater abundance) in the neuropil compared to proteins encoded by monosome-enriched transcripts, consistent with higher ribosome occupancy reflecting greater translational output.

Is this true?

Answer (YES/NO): YES